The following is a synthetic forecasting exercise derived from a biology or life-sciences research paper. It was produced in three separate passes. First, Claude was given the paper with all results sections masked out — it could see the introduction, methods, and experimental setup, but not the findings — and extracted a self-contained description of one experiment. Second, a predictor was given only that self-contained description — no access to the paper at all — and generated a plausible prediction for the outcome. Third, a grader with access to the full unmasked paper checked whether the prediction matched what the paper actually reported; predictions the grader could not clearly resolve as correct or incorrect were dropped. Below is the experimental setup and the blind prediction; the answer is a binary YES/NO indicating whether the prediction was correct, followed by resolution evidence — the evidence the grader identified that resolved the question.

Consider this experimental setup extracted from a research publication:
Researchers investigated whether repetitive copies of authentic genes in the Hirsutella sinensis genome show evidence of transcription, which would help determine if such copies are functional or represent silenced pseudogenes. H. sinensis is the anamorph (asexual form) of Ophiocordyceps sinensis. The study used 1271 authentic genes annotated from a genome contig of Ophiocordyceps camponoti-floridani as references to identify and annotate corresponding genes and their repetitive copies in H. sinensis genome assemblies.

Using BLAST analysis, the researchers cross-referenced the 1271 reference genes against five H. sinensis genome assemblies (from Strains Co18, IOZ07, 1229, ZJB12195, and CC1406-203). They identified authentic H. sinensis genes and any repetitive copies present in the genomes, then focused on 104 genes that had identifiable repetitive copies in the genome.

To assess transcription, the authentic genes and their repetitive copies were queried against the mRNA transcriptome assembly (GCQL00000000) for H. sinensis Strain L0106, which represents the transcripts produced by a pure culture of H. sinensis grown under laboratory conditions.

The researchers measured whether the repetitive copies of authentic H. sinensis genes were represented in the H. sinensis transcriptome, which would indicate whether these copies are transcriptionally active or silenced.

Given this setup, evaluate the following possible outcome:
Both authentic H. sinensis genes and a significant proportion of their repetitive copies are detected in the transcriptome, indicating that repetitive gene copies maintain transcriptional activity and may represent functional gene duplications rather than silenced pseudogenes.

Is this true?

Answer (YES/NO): YES